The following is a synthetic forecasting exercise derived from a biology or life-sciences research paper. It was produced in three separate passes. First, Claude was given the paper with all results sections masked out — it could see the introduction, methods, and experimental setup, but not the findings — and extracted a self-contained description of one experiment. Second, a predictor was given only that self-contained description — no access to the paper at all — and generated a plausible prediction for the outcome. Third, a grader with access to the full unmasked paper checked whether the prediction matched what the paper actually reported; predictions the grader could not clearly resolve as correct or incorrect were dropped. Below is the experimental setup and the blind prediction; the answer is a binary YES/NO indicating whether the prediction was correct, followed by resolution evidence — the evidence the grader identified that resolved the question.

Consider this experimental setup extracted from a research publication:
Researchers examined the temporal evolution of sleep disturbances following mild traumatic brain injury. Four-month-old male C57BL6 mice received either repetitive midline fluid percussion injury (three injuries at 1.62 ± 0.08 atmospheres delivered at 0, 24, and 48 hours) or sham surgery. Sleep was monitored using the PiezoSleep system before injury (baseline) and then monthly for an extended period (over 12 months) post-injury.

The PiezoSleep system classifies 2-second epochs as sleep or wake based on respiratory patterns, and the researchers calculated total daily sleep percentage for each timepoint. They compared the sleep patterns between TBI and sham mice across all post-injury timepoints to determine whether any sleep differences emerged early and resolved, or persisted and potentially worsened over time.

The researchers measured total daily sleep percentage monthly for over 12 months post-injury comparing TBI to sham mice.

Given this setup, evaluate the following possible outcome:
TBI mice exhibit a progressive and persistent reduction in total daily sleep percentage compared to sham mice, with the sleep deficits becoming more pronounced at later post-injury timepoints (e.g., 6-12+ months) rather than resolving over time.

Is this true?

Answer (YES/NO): NO